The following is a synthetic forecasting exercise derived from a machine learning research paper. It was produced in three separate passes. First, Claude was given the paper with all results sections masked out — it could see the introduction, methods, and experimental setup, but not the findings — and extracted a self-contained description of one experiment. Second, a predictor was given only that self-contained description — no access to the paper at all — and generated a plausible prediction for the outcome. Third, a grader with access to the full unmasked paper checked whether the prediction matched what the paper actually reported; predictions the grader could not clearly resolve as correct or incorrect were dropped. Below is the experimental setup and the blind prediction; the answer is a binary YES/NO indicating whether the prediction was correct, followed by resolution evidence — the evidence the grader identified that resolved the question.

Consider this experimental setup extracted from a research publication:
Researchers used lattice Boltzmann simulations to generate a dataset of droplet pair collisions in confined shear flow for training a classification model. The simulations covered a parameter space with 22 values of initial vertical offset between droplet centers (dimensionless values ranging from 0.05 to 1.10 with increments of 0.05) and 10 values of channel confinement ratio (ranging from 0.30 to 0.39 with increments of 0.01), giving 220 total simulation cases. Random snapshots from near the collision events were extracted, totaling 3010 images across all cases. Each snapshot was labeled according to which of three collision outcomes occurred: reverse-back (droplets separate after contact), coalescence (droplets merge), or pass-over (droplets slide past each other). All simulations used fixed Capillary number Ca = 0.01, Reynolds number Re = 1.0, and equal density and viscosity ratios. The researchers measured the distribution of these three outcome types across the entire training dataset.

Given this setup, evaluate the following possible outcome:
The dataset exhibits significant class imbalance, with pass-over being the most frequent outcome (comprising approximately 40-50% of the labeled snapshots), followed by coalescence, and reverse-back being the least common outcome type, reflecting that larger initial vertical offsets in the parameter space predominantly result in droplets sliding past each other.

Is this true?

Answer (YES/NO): NO